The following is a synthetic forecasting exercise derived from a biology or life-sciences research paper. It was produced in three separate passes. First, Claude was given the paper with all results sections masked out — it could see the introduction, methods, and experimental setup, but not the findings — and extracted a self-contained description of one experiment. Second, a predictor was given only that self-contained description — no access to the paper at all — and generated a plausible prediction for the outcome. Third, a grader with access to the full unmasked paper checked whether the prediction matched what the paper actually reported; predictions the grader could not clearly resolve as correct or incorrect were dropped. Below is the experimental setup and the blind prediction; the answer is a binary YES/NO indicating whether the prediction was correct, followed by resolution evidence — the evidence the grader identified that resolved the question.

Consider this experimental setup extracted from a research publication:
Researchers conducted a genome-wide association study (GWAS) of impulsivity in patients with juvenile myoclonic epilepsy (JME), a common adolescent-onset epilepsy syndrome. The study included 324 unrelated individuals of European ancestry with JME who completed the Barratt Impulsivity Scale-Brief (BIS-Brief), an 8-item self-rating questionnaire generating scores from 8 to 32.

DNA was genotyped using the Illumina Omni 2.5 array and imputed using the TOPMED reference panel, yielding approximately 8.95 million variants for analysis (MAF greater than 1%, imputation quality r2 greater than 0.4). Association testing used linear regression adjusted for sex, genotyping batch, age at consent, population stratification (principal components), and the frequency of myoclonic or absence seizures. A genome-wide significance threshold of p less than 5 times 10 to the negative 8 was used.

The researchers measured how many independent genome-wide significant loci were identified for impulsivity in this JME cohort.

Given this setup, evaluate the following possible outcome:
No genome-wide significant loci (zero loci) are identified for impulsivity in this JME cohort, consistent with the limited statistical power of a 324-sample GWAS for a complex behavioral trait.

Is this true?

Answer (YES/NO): NO